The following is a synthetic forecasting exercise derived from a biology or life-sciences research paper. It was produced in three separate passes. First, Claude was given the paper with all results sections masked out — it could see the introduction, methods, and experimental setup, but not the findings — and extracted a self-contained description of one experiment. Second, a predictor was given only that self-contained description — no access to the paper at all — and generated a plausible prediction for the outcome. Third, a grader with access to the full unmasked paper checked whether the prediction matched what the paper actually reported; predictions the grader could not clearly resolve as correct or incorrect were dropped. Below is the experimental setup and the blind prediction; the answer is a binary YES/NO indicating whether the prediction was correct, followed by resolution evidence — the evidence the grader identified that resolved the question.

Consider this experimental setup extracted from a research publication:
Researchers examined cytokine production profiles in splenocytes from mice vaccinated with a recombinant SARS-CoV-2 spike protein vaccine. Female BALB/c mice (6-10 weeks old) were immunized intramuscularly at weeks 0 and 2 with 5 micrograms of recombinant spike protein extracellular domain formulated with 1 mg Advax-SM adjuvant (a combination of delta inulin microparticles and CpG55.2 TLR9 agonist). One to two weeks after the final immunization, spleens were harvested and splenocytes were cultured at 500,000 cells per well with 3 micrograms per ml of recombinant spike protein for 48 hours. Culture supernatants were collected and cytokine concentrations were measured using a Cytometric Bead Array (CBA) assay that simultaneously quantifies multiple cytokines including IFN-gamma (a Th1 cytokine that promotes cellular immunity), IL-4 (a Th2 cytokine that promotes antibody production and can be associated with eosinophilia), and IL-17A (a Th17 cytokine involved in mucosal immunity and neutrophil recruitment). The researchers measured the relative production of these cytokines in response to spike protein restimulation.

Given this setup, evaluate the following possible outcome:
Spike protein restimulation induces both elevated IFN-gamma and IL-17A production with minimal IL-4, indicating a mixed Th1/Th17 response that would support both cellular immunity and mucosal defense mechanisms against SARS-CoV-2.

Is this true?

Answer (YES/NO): NO